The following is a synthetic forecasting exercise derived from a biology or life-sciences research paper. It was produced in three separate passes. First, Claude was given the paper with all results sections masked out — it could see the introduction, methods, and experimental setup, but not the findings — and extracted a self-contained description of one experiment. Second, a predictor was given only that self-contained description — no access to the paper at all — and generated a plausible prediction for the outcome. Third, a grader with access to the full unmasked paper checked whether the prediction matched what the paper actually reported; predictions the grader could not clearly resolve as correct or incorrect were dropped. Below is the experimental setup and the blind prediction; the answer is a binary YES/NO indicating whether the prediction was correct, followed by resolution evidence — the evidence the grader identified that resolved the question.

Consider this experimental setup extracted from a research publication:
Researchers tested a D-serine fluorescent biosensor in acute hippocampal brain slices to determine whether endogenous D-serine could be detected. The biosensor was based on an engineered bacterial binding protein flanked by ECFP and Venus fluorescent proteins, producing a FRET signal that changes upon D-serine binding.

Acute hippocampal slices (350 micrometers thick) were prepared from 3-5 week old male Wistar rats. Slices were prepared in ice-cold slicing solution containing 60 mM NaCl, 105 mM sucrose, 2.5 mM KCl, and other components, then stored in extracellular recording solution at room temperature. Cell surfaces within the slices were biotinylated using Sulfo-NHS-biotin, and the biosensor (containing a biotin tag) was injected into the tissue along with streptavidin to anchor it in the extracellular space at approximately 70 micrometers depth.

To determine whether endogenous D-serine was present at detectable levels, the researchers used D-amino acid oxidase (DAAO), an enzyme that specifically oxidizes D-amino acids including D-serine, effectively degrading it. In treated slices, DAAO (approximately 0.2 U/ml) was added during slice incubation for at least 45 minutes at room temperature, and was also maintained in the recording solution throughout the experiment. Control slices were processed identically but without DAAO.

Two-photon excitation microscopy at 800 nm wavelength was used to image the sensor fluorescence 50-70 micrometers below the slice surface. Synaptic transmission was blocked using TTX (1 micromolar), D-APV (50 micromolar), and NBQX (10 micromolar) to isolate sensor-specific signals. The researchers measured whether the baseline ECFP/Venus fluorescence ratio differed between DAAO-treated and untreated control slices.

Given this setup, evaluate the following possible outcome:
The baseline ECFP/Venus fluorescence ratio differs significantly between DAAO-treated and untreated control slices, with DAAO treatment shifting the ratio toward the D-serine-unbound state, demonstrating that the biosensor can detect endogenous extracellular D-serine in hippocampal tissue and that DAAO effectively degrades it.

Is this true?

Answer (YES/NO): YES